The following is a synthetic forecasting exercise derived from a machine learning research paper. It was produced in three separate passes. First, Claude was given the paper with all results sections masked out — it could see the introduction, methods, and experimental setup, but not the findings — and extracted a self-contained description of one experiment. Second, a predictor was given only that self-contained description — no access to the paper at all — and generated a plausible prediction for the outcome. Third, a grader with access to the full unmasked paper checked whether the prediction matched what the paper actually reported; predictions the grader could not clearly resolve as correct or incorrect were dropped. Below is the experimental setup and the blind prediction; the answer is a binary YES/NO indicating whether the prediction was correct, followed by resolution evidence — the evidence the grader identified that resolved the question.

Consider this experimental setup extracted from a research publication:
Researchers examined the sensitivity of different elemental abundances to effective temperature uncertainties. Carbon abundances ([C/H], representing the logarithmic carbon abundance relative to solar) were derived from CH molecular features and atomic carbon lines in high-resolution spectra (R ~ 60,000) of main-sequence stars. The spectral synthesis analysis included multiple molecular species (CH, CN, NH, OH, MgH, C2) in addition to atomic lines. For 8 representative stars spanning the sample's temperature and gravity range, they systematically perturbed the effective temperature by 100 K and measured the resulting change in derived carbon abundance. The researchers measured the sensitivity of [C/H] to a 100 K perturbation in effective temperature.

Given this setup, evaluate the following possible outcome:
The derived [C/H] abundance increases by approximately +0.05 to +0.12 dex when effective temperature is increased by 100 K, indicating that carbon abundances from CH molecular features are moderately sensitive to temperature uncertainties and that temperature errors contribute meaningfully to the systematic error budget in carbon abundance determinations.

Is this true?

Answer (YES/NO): YES